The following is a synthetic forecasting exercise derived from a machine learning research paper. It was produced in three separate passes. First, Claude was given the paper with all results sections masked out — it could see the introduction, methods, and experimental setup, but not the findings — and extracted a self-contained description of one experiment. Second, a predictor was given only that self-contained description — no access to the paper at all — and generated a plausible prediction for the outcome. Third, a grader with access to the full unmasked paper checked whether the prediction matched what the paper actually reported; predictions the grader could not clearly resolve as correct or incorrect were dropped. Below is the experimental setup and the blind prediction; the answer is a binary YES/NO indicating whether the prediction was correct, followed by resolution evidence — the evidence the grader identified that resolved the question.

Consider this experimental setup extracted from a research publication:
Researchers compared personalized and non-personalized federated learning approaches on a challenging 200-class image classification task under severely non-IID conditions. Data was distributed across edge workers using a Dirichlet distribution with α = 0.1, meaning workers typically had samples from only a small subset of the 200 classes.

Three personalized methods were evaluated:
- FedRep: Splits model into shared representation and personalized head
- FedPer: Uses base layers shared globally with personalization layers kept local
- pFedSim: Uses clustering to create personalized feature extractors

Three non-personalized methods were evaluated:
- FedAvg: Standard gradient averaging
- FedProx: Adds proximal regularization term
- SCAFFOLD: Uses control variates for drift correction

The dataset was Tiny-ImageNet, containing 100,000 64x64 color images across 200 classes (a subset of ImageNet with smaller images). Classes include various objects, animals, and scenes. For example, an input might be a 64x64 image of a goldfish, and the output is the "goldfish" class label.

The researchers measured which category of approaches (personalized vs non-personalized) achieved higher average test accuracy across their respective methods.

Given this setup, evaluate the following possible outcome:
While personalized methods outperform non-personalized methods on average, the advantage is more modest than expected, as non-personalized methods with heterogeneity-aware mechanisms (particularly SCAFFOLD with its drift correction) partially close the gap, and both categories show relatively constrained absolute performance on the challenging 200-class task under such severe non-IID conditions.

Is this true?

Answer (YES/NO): NO